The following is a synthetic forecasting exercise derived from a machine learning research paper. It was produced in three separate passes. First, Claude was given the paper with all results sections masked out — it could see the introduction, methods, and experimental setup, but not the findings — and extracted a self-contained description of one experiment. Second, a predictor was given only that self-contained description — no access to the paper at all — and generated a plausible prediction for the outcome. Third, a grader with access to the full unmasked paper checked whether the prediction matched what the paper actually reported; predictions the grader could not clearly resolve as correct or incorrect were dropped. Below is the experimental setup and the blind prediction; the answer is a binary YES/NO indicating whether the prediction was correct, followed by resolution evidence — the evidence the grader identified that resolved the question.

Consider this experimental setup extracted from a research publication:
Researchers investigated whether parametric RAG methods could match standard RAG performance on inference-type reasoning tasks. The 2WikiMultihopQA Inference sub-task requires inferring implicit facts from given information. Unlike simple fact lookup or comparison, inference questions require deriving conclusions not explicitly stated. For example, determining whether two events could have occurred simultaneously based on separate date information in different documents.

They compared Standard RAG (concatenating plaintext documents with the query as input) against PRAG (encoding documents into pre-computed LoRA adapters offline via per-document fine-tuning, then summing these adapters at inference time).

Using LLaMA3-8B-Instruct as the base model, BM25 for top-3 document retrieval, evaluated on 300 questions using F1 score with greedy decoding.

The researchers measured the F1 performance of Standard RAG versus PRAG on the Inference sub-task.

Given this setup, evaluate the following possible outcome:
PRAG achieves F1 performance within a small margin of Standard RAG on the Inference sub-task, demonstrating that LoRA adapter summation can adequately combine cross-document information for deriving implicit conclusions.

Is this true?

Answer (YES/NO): NO